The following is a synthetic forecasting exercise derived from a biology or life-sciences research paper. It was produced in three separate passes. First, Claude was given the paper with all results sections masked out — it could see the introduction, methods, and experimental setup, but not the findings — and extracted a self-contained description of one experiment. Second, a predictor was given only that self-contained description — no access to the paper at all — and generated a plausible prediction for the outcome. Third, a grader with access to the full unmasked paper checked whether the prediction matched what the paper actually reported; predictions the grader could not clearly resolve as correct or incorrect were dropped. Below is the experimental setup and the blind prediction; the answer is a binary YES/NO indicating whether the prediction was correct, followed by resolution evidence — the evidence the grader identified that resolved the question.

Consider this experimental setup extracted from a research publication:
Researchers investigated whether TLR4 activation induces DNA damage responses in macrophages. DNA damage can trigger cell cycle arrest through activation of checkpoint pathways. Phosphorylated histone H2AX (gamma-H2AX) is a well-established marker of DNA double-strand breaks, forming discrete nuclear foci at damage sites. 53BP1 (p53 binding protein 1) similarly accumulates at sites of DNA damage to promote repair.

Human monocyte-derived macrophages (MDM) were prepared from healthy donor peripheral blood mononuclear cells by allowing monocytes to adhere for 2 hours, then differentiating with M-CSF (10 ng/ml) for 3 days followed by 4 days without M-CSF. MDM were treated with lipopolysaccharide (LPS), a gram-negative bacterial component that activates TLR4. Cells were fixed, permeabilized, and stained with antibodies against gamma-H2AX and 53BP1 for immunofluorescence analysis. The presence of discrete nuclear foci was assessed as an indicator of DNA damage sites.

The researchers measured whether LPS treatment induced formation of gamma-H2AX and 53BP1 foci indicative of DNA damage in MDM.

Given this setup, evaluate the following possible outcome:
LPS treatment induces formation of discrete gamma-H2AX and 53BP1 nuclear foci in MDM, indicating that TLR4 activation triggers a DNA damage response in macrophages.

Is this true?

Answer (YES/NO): NO